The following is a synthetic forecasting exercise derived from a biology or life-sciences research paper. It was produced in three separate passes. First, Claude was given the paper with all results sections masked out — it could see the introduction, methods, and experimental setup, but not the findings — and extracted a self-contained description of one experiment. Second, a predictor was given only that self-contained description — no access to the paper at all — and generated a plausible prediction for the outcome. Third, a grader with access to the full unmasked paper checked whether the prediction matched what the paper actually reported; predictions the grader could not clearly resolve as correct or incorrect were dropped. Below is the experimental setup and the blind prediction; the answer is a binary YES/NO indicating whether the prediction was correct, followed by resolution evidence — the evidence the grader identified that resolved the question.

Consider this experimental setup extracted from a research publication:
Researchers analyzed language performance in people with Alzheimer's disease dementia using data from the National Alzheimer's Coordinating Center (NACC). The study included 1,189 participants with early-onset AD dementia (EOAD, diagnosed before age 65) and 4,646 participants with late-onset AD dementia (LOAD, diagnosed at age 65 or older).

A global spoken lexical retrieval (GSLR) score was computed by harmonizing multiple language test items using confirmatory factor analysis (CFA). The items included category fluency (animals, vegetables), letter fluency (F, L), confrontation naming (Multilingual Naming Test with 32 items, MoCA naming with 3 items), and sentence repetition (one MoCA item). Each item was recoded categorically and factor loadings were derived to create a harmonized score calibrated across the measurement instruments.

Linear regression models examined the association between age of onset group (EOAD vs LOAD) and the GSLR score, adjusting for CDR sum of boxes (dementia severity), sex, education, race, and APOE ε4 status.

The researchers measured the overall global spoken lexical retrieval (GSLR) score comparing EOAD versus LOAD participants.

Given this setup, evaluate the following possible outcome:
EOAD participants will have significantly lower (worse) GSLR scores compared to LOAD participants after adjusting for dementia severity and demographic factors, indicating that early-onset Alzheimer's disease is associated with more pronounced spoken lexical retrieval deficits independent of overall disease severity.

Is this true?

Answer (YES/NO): YES